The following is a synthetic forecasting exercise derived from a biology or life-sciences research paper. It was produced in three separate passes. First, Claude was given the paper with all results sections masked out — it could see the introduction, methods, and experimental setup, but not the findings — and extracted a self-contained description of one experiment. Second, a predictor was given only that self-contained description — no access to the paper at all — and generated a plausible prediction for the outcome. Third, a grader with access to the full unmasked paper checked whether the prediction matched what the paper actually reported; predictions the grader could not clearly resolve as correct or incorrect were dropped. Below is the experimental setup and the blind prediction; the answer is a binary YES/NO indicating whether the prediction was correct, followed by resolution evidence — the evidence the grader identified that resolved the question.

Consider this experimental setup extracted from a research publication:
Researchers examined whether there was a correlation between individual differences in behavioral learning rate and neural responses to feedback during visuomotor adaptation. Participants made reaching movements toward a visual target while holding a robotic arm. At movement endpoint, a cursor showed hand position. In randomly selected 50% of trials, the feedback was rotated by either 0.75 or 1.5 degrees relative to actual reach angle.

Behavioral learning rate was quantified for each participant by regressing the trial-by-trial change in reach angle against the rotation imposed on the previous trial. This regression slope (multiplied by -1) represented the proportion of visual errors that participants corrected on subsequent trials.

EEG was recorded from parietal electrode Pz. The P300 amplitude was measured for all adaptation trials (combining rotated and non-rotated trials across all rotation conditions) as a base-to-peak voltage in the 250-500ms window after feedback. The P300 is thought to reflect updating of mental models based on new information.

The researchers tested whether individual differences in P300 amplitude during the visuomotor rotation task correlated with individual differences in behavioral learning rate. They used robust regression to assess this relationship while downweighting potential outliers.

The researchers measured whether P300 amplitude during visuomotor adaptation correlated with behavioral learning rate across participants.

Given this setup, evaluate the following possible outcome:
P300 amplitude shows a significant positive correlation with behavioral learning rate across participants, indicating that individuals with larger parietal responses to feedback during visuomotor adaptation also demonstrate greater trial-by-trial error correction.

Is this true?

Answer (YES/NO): YES